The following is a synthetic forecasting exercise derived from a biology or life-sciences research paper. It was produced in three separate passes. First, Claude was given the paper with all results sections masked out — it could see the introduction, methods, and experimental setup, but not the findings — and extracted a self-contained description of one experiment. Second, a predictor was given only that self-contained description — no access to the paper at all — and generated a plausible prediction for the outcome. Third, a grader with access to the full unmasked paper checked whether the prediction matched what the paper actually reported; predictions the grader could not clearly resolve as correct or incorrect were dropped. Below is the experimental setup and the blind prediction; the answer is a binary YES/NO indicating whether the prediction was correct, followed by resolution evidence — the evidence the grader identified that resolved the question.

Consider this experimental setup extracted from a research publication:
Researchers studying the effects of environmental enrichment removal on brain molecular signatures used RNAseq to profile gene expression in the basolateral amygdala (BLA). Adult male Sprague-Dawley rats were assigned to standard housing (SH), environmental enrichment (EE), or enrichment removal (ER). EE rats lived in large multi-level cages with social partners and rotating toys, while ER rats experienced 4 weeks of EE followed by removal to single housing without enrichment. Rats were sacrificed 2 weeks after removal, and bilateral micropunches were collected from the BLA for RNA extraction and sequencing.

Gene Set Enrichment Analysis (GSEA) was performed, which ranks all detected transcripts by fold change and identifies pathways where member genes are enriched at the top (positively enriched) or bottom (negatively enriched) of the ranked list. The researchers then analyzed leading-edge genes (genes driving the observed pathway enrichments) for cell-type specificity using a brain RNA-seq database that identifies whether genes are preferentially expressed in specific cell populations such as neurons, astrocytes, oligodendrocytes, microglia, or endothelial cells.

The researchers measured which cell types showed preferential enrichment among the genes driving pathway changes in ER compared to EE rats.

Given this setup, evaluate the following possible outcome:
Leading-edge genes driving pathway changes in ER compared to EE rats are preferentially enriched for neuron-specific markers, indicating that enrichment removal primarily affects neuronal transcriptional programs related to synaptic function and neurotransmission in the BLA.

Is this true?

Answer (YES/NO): NO